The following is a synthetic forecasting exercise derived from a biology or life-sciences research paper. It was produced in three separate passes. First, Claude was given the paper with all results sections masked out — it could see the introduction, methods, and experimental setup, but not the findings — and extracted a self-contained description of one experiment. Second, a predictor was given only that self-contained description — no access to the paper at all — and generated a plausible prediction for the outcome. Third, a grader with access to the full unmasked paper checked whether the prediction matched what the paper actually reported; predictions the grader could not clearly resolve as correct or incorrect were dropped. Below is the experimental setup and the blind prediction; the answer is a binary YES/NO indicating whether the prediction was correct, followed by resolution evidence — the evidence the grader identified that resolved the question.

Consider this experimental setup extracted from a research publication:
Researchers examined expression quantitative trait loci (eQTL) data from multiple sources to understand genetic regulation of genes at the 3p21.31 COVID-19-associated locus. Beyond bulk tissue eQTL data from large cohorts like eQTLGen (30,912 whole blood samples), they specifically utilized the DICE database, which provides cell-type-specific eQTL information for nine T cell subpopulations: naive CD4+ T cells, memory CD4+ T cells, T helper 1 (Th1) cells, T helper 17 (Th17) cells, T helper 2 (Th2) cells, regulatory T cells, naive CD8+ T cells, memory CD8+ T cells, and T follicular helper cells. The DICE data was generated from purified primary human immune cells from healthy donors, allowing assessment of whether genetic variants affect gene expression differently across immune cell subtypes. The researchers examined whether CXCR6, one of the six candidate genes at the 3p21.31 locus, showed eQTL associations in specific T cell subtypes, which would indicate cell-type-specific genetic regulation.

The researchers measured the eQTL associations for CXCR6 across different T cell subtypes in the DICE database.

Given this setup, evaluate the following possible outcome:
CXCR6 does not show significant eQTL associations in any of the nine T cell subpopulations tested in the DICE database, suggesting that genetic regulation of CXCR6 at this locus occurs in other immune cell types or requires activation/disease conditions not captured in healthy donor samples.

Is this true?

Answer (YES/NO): NO